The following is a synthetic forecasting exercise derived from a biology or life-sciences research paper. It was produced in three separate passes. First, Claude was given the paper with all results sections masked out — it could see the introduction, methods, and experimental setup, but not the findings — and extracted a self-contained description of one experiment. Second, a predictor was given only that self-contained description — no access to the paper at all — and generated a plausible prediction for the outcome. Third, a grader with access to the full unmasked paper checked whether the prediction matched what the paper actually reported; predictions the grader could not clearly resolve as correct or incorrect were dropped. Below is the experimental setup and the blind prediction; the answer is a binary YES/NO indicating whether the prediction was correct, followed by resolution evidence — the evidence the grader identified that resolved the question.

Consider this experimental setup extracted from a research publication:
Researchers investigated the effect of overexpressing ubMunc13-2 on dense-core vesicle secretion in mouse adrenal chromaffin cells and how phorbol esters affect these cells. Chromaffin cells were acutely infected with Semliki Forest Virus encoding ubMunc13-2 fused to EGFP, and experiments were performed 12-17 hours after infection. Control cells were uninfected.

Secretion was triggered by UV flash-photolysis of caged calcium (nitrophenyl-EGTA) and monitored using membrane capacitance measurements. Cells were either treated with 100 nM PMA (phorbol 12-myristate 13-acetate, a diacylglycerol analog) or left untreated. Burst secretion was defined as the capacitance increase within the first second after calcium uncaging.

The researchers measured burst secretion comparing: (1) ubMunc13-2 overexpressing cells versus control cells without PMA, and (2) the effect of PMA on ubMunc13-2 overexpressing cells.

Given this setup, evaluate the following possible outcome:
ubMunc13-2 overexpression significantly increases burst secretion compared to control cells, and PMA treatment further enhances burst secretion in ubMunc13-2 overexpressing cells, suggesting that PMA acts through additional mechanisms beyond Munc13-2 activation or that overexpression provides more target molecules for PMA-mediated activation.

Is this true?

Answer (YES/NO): YES